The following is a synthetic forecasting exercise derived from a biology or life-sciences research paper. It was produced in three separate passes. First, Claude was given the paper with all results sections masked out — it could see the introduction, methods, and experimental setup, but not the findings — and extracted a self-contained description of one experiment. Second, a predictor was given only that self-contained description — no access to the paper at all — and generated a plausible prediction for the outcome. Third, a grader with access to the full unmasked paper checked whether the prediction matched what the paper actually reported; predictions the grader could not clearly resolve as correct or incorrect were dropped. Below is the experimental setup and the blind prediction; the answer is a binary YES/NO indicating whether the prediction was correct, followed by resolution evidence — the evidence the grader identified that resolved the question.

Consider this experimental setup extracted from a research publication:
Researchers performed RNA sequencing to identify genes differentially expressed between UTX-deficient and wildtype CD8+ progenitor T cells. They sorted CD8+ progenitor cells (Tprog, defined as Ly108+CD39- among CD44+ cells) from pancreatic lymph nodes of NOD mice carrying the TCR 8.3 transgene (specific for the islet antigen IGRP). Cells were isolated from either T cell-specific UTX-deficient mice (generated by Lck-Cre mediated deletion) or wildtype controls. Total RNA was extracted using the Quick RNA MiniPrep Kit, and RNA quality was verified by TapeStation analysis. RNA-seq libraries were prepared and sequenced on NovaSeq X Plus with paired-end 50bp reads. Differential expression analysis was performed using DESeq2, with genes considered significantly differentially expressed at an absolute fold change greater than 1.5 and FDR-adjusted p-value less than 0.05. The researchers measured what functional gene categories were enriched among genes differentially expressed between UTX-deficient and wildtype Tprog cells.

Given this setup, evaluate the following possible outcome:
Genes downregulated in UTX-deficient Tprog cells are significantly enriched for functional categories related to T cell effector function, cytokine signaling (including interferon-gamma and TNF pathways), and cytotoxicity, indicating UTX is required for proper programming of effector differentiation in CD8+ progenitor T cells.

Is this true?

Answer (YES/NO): YES